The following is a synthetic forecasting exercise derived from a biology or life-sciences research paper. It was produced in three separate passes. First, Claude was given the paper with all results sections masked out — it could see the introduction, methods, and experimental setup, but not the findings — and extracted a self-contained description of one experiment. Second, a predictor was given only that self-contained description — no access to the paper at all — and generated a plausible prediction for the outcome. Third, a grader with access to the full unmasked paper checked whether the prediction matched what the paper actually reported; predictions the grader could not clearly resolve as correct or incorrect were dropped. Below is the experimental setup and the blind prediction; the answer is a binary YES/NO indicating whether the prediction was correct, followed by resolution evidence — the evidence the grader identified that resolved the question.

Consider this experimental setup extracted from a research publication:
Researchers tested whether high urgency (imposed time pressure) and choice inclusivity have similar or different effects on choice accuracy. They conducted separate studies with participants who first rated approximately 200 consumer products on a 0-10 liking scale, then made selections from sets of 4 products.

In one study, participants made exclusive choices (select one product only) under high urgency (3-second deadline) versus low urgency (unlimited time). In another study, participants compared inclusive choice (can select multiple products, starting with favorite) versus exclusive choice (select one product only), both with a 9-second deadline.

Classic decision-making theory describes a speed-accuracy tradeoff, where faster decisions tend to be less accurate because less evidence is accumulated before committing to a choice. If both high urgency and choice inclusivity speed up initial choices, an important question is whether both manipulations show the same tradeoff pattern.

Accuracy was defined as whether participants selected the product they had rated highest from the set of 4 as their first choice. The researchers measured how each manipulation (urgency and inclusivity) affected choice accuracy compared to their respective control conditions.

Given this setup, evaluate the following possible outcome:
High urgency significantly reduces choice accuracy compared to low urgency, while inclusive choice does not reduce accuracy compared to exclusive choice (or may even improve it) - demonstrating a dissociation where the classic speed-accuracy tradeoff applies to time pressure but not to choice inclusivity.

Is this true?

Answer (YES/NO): NO